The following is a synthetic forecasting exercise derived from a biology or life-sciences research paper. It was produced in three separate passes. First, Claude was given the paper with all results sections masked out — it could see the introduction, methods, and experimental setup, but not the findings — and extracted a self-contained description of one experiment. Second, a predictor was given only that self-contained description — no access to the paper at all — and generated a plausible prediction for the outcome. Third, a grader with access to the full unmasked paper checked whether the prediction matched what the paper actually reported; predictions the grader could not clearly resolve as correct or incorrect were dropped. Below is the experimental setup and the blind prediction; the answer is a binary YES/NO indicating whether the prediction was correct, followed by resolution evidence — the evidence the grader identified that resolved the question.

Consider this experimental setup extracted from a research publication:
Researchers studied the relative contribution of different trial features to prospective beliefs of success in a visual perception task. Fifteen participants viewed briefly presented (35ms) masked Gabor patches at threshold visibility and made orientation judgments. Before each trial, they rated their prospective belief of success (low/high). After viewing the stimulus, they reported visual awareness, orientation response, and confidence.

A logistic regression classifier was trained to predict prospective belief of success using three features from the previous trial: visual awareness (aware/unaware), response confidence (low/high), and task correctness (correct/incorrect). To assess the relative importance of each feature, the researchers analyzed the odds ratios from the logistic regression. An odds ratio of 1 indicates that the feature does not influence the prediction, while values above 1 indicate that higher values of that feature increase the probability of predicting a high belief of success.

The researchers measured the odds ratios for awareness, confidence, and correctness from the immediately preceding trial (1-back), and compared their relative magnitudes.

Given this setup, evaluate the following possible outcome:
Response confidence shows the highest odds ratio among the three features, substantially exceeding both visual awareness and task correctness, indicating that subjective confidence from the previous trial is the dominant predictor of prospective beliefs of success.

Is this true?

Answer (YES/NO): NO